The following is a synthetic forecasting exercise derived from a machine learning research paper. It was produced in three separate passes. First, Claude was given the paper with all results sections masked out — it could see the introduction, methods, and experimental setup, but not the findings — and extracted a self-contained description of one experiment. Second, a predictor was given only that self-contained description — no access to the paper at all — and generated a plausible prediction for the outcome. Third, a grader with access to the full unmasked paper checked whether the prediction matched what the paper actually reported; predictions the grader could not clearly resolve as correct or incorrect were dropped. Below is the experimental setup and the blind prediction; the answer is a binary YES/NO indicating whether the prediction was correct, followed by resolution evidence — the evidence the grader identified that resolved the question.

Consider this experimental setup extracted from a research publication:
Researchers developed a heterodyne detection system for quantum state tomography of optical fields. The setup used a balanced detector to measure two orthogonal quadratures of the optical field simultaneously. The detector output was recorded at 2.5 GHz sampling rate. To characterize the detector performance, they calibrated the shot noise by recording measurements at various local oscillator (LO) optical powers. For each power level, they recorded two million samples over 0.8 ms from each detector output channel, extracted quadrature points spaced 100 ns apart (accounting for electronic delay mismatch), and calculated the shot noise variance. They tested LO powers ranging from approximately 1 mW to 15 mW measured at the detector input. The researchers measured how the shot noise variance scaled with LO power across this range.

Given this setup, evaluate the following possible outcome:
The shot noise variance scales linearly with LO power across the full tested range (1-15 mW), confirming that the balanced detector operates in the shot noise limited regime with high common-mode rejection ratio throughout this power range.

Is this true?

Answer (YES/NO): NO